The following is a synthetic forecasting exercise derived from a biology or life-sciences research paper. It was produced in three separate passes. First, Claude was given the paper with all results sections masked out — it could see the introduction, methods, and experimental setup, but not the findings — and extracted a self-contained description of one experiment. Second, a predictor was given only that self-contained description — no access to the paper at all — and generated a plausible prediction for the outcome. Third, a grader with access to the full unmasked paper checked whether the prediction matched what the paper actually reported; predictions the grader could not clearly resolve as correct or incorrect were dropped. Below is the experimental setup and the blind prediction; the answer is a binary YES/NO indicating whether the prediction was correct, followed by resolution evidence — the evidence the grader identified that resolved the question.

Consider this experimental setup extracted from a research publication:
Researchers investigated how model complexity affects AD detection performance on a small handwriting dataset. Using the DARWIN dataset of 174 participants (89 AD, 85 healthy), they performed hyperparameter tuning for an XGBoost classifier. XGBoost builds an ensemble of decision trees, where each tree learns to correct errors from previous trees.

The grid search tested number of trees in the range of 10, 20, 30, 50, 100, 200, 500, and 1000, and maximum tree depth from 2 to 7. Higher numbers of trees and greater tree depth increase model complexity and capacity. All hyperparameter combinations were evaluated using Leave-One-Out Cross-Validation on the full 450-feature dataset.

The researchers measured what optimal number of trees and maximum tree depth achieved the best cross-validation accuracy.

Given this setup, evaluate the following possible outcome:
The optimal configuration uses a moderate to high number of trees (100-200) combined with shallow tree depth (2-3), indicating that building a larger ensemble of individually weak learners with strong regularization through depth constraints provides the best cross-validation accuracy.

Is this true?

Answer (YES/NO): NO